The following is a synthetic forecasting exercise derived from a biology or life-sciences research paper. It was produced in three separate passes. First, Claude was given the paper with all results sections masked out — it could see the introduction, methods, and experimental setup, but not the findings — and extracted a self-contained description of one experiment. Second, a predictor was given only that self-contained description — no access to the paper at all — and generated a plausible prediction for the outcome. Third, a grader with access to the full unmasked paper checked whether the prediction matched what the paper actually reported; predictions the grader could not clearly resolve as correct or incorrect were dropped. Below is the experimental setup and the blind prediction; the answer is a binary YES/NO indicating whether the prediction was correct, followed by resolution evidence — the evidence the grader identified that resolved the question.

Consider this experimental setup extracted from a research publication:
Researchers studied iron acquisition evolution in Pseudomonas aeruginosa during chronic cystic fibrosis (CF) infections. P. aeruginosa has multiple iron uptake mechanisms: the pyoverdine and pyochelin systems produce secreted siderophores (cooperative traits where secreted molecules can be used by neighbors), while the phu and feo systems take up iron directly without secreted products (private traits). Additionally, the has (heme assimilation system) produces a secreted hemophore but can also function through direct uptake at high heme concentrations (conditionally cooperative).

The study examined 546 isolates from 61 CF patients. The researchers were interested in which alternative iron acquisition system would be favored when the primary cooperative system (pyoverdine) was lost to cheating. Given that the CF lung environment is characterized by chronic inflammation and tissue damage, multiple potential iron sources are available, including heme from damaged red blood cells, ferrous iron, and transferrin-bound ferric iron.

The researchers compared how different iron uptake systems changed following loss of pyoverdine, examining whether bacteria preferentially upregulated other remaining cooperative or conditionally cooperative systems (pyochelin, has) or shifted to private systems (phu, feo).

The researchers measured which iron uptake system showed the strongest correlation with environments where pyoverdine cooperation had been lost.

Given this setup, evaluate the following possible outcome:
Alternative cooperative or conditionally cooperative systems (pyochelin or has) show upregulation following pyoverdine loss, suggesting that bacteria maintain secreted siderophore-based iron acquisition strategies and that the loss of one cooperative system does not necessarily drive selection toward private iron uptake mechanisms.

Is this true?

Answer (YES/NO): NO